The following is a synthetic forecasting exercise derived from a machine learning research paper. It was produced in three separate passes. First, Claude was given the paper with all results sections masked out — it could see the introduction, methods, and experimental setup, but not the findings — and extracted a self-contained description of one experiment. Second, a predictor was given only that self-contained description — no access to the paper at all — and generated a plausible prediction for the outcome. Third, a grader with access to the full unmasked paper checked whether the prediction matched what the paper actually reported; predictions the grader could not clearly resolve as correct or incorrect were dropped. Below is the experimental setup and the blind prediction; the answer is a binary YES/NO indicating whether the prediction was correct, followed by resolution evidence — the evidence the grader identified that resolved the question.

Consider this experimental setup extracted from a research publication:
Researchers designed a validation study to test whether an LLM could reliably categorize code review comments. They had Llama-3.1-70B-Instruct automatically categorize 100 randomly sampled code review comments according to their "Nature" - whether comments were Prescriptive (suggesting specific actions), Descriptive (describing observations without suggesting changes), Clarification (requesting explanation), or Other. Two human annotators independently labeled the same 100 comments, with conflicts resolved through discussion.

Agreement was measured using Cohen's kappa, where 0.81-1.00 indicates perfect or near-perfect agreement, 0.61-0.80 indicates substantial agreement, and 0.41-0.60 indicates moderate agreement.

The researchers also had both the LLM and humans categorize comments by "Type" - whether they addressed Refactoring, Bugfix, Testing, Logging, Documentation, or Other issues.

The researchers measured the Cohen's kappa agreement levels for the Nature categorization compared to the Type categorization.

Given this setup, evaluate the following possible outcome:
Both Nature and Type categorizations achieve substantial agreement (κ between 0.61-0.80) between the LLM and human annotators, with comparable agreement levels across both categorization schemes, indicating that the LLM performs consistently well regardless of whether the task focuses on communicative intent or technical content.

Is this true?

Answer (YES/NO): NO